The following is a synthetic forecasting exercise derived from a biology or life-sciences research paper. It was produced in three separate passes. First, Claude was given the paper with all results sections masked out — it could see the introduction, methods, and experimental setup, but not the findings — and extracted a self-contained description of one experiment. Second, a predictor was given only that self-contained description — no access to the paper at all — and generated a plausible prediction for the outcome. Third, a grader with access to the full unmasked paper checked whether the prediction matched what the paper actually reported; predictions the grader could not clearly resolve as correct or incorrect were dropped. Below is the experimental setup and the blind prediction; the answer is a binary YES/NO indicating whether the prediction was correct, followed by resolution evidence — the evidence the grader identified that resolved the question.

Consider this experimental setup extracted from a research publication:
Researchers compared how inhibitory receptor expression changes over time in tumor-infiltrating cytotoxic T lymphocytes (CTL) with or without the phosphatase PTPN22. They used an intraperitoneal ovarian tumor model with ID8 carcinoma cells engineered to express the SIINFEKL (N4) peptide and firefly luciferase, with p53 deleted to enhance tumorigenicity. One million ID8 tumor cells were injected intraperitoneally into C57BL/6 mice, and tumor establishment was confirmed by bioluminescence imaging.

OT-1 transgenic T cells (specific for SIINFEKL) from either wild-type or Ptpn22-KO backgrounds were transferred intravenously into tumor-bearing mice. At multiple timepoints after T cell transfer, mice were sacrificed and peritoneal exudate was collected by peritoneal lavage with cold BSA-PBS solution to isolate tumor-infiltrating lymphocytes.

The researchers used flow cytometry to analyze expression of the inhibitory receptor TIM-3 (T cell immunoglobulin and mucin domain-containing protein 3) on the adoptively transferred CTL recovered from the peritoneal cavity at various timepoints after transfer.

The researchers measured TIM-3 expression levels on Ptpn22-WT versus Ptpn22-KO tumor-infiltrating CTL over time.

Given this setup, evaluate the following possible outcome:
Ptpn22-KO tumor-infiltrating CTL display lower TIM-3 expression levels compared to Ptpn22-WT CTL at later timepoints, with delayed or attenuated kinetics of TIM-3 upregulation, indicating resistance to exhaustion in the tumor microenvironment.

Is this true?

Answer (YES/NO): NO